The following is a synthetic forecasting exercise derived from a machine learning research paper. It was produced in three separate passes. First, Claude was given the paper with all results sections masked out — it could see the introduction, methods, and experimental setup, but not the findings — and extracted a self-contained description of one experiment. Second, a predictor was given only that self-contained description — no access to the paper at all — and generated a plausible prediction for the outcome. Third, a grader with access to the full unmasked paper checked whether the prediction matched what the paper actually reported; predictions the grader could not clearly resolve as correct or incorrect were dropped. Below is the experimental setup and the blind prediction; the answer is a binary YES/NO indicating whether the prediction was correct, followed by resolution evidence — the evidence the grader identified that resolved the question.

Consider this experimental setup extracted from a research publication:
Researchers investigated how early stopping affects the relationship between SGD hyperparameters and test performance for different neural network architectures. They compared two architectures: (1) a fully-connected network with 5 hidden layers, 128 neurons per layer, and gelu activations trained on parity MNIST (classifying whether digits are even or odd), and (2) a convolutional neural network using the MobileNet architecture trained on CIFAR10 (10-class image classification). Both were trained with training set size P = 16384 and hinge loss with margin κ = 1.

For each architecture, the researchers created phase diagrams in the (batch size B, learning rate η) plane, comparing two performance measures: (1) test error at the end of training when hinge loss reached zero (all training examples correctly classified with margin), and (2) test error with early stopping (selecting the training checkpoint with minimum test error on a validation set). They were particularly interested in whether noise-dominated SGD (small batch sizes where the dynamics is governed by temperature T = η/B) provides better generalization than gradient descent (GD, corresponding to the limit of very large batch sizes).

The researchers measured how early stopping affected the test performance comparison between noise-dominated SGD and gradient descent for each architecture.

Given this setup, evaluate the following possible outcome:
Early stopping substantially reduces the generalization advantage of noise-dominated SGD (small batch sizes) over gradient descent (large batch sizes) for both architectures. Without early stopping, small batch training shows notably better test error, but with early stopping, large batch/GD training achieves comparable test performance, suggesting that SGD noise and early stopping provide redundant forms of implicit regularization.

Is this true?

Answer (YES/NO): NO